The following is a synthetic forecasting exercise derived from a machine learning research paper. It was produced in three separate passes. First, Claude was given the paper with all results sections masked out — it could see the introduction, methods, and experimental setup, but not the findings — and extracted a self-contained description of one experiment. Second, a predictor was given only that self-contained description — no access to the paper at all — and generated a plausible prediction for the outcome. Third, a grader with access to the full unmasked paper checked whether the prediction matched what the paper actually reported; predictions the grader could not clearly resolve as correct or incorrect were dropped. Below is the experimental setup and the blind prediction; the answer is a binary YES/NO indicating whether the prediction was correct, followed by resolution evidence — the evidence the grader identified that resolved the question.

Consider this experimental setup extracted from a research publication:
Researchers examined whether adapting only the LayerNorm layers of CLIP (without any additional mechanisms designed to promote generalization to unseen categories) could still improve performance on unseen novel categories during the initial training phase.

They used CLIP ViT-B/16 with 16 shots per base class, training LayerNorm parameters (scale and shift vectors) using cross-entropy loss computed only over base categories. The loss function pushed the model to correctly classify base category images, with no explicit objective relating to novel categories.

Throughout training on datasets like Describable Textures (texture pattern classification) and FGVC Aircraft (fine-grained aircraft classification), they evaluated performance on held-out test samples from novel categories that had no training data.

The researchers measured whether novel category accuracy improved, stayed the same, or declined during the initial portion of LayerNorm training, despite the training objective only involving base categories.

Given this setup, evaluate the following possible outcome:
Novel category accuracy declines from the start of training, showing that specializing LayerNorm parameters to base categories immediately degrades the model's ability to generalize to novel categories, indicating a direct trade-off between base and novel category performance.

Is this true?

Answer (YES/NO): NO